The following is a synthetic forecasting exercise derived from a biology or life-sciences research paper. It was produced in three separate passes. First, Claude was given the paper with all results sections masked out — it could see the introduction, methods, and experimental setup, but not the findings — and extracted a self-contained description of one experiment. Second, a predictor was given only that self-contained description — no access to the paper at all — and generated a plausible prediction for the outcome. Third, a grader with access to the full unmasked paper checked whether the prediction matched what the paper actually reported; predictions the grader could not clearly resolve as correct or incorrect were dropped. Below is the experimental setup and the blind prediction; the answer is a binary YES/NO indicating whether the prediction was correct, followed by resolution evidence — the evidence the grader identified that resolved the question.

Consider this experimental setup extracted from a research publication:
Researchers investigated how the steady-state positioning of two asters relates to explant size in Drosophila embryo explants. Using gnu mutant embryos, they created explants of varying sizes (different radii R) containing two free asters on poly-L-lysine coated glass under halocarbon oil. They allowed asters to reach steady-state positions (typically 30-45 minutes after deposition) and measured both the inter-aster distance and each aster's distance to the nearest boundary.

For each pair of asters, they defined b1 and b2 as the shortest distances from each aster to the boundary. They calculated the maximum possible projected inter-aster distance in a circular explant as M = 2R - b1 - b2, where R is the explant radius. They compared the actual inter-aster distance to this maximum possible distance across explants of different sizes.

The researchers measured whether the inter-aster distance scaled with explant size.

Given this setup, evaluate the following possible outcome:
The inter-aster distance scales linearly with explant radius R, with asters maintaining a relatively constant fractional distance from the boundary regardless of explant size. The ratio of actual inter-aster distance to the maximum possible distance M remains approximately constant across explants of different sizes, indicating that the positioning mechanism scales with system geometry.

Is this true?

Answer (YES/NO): YES